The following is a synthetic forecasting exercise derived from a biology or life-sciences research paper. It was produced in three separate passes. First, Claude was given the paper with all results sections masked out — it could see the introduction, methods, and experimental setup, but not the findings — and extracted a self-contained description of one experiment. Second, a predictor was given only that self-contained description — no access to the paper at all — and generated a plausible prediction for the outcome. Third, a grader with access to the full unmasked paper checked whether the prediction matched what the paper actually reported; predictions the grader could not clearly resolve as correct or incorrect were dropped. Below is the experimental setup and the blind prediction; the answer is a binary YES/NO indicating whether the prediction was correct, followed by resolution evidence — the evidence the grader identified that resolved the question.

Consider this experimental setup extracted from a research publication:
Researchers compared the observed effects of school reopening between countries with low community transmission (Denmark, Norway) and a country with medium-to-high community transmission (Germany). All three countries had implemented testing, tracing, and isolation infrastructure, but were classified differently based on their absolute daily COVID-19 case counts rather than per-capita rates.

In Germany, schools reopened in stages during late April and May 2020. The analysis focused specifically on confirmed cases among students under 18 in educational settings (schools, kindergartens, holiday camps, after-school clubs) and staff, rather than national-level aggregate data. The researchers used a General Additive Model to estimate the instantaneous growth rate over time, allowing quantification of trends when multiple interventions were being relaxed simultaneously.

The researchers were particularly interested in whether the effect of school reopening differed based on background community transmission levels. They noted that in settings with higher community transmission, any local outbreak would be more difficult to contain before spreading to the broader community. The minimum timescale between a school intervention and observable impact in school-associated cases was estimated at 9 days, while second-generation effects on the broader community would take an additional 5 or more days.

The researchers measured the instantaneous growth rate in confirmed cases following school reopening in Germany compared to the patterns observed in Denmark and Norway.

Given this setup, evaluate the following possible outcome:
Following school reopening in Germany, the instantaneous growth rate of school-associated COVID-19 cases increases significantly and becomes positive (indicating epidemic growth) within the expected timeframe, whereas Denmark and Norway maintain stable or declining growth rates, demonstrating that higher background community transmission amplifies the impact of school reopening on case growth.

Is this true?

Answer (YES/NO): YES